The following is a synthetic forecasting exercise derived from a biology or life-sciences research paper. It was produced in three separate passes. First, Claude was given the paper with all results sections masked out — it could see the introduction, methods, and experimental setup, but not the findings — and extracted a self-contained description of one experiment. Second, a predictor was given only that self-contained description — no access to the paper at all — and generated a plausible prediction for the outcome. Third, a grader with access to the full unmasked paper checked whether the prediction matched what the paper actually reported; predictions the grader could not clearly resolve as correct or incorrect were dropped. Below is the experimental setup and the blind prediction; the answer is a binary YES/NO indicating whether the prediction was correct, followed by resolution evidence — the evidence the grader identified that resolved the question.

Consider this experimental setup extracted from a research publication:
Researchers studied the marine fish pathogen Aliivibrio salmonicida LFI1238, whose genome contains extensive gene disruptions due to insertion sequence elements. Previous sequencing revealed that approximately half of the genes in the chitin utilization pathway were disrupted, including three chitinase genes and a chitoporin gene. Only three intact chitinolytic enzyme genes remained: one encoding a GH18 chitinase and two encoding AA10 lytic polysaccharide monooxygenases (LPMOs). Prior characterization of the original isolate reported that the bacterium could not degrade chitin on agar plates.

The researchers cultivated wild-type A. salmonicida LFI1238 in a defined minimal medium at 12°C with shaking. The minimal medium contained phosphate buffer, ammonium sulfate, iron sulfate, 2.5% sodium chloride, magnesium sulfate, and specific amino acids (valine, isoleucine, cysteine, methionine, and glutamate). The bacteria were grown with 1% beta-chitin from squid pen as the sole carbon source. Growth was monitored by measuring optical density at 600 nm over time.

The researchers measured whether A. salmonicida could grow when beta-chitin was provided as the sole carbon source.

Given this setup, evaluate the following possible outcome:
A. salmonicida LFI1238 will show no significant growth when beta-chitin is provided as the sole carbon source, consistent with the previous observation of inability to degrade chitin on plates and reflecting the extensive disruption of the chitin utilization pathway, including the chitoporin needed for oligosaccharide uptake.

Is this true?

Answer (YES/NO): NO